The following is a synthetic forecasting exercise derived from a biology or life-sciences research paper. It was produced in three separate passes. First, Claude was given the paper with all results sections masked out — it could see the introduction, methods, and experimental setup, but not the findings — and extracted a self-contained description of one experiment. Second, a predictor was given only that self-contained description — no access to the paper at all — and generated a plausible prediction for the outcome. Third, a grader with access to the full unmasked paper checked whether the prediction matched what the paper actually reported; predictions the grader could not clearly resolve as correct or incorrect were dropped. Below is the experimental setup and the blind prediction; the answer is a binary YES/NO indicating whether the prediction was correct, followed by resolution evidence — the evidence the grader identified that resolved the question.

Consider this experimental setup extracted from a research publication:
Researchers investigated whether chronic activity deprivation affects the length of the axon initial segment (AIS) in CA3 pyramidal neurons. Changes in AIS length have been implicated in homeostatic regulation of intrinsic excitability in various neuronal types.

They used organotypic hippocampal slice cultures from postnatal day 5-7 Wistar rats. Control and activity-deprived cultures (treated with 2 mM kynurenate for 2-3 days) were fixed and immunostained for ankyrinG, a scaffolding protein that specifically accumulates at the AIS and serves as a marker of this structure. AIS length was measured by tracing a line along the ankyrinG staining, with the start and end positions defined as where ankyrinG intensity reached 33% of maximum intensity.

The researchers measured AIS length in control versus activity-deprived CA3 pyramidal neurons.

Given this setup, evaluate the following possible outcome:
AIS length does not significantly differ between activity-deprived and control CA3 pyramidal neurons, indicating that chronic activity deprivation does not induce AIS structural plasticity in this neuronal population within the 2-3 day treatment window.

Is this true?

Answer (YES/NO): NO